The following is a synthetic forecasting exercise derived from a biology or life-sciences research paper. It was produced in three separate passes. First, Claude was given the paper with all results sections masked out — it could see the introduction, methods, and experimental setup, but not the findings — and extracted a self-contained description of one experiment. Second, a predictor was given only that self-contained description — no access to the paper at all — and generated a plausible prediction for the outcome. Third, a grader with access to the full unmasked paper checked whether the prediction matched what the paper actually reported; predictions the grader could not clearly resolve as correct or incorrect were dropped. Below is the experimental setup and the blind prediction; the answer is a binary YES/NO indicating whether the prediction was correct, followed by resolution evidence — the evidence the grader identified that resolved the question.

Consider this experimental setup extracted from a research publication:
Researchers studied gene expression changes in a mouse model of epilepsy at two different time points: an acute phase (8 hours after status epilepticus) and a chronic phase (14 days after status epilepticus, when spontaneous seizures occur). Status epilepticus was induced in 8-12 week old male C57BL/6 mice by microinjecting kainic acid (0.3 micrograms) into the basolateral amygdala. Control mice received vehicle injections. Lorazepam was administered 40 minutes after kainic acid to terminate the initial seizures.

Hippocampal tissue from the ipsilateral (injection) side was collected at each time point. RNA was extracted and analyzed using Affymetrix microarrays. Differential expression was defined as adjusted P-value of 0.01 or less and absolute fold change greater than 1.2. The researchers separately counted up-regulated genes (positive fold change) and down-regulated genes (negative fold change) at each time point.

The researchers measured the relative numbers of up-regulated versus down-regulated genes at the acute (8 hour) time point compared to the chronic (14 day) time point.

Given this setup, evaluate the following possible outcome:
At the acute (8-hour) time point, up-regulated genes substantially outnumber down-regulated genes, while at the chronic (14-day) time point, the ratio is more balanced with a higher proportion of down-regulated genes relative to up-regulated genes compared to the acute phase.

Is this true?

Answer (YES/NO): NO